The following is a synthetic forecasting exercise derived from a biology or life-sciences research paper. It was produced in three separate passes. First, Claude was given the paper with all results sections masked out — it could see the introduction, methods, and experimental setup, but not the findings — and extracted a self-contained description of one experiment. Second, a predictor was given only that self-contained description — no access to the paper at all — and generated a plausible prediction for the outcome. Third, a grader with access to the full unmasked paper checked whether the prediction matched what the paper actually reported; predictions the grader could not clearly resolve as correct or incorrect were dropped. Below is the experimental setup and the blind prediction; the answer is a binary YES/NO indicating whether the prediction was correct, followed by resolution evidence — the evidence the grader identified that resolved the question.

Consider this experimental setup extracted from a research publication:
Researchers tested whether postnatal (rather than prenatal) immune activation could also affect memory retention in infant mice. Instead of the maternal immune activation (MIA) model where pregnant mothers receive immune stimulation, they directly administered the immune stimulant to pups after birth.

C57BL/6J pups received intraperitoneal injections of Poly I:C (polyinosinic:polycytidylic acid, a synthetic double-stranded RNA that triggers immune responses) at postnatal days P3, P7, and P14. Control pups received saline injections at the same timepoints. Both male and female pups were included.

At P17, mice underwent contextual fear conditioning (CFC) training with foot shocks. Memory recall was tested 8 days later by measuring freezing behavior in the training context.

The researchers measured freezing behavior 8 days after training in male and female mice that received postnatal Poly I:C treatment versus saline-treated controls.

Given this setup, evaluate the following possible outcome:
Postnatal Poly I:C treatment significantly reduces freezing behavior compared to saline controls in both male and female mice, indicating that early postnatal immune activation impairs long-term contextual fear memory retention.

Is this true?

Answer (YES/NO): NO